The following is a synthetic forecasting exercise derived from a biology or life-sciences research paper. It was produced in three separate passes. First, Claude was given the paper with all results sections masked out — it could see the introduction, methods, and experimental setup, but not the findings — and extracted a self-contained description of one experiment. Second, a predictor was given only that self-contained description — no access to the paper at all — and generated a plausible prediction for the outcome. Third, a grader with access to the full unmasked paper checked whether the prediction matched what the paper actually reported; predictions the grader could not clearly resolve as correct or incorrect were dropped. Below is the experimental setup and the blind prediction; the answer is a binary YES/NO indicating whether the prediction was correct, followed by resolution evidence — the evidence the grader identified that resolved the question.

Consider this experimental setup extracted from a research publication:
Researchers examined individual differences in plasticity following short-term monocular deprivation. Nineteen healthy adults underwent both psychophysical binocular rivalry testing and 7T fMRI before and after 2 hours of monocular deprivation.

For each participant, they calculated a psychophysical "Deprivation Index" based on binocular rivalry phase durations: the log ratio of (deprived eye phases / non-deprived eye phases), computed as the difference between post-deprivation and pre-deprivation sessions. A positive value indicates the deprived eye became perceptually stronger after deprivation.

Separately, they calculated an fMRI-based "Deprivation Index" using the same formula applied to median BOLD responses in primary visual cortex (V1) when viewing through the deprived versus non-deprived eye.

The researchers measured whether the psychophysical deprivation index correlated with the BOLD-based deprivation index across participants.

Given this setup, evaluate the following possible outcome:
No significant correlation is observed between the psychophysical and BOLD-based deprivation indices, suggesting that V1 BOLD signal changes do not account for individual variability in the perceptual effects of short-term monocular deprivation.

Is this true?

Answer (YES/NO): NO